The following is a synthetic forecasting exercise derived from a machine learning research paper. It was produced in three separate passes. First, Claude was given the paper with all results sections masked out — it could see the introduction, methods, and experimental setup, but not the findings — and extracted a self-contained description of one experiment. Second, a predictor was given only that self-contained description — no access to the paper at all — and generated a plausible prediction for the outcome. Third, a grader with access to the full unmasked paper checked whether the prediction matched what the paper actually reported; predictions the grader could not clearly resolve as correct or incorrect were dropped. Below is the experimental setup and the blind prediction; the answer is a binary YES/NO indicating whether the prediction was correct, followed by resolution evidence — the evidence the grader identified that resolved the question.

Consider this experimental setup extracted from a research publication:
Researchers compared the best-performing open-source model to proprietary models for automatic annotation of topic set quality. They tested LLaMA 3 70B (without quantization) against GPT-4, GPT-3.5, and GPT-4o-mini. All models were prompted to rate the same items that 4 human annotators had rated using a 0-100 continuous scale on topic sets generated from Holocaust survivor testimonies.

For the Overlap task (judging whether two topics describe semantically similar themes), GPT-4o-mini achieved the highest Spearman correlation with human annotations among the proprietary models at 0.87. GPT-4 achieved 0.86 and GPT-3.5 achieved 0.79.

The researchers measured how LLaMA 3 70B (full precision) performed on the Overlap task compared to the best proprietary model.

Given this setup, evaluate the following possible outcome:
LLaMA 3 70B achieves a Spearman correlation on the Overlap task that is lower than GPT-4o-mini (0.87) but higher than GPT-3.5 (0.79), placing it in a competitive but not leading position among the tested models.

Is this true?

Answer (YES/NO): NO